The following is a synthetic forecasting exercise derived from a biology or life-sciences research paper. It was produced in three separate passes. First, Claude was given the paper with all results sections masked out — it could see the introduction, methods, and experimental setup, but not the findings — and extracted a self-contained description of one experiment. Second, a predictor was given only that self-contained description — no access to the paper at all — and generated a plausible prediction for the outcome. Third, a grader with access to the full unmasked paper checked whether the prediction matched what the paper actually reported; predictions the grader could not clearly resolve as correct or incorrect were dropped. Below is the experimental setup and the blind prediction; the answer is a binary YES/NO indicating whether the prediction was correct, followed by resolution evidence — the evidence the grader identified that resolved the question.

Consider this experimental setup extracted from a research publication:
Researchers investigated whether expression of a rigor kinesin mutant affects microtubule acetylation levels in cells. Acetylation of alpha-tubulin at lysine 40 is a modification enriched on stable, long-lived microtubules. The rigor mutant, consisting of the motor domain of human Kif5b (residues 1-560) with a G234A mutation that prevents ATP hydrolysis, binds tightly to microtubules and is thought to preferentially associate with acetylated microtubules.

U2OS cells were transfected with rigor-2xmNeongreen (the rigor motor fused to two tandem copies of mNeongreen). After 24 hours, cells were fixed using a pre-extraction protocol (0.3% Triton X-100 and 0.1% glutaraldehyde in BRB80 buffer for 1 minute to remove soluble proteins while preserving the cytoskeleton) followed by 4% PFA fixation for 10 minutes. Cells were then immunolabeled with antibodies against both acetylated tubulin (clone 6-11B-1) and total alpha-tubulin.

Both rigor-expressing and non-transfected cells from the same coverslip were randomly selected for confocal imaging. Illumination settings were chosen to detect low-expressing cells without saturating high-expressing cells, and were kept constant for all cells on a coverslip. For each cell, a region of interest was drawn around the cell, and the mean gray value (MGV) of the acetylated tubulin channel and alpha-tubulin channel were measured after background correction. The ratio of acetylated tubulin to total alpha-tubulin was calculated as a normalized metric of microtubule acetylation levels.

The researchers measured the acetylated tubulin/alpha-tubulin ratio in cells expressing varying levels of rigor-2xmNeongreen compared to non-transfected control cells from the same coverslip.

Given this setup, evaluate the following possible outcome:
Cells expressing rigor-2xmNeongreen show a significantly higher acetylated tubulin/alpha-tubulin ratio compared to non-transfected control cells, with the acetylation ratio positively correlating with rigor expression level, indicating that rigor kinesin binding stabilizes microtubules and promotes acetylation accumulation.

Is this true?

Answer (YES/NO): NO